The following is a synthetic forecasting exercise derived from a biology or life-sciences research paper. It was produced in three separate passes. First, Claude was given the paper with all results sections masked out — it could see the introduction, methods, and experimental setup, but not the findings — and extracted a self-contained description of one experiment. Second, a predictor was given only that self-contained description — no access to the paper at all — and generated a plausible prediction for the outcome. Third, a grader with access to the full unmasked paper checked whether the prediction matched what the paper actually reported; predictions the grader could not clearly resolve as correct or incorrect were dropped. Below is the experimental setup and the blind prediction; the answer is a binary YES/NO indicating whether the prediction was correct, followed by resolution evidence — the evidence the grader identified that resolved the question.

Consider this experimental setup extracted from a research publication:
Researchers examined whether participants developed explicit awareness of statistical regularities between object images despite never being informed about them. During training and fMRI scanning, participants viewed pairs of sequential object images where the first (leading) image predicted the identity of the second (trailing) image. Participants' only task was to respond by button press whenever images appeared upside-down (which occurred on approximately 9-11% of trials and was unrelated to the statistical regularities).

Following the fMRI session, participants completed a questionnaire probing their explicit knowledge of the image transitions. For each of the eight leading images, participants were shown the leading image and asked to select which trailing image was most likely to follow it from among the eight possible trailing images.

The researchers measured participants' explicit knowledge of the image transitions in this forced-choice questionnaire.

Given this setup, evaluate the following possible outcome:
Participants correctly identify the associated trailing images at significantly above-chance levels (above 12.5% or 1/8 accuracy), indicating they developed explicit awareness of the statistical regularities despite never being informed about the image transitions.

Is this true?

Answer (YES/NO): YES